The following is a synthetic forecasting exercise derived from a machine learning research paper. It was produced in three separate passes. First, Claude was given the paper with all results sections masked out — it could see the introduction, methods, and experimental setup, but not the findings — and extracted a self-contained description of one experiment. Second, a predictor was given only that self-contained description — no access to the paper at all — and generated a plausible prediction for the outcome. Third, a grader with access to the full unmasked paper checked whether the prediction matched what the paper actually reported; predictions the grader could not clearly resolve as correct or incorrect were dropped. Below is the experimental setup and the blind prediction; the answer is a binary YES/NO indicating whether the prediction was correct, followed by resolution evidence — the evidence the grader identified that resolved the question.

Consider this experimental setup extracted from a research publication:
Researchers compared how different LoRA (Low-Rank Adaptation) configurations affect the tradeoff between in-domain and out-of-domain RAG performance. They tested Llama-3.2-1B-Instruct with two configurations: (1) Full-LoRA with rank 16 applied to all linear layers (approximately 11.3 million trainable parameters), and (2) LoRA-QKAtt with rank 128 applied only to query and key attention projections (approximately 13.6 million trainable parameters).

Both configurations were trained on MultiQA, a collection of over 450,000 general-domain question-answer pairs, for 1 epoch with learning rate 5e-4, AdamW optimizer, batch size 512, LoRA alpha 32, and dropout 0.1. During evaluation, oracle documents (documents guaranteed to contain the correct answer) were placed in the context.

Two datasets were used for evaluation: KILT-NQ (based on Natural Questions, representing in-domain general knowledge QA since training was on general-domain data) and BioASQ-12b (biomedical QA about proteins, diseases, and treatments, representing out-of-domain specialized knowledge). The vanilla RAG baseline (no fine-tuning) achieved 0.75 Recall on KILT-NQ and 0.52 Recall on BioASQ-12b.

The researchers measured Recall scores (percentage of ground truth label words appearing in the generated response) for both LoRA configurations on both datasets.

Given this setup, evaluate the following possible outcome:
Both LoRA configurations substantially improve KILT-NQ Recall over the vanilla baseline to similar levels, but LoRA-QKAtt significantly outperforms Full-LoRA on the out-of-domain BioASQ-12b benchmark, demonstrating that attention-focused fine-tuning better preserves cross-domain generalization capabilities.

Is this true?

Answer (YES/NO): NO